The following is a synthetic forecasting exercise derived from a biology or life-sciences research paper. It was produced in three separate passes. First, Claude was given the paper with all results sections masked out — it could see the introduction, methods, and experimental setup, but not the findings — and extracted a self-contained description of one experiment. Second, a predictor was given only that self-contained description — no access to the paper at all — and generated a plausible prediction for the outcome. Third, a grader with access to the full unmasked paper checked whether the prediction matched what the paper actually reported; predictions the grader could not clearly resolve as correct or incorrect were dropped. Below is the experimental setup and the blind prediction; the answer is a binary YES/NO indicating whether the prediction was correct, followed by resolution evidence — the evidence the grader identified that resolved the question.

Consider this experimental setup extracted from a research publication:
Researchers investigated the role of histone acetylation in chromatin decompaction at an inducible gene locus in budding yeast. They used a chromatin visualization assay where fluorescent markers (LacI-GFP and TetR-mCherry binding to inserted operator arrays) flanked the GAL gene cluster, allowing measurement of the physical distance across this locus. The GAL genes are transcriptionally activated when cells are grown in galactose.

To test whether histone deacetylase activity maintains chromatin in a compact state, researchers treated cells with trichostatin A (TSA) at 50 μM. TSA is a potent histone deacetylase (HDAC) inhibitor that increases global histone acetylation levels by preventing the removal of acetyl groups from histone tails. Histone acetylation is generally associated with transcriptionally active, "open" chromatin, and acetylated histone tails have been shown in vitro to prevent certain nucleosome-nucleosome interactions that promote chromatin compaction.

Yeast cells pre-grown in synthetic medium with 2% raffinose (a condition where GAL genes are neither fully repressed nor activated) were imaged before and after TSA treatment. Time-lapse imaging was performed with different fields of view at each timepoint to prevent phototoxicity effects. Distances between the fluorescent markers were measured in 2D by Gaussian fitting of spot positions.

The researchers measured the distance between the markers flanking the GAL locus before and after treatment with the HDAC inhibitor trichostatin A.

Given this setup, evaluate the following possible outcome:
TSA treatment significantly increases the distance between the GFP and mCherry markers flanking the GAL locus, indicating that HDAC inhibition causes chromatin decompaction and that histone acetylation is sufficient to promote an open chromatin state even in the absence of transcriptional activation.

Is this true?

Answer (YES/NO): NO